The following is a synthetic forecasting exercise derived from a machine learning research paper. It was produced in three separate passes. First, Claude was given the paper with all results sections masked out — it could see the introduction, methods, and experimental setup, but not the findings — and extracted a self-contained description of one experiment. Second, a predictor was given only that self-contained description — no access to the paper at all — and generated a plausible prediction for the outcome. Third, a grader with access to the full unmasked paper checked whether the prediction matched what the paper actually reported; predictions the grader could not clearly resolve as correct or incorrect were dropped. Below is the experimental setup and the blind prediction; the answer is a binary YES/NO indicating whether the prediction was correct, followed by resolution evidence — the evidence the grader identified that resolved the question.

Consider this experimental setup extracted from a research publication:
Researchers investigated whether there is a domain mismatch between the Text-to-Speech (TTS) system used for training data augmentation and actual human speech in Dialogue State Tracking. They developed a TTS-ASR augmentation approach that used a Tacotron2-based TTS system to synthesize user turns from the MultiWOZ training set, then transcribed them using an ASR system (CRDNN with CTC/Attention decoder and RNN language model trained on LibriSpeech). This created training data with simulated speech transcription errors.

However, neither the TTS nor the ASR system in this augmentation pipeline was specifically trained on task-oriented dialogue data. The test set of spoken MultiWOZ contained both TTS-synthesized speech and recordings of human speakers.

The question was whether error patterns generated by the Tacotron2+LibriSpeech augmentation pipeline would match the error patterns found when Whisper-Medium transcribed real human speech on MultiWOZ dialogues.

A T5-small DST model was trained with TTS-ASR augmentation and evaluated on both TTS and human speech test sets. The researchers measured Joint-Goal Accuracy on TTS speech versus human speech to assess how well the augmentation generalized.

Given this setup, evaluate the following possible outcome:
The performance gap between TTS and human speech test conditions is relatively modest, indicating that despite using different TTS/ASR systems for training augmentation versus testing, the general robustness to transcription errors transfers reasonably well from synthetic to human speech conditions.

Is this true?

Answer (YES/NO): YES